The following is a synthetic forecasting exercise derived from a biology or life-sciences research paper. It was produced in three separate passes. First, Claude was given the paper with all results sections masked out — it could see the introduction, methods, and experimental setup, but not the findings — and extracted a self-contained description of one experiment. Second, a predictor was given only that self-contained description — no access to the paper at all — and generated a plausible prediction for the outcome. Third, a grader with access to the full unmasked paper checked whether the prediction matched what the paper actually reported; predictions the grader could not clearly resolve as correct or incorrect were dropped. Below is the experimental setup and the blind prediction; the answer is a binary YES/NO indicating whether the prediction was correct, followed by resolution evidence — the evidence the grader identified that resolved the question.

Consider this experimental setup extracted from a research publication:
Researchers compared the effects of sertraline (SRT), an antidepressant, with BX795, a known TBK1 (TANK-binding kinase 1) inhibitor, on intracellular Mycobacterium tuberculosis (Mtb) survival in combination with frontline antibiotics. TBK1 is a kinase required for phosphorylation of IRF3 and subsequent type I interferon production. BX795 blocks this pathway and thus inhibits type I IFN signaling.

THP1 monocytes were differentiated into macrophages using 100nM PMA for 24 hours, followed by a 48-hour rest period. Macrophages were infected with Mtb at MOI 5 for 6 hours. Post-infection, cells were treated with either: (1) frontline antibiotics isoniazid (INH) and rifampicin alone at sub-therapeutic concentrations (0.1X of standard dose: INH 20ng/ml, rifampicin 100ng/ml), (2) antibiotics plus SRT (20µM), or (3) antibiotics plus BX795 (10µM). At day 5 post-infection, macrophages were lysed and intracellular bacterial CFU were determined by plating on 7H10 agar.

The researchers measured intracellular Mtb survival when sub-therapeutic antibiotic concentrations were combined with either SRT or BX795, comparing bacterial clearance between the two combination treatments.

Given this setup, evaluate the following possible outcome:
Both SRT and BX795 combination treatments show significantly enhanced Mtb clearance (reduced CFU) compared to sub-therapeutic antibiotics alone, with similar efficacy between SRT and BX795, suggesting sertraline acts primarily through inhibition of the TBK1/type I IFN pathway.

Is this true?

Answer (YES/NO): NO